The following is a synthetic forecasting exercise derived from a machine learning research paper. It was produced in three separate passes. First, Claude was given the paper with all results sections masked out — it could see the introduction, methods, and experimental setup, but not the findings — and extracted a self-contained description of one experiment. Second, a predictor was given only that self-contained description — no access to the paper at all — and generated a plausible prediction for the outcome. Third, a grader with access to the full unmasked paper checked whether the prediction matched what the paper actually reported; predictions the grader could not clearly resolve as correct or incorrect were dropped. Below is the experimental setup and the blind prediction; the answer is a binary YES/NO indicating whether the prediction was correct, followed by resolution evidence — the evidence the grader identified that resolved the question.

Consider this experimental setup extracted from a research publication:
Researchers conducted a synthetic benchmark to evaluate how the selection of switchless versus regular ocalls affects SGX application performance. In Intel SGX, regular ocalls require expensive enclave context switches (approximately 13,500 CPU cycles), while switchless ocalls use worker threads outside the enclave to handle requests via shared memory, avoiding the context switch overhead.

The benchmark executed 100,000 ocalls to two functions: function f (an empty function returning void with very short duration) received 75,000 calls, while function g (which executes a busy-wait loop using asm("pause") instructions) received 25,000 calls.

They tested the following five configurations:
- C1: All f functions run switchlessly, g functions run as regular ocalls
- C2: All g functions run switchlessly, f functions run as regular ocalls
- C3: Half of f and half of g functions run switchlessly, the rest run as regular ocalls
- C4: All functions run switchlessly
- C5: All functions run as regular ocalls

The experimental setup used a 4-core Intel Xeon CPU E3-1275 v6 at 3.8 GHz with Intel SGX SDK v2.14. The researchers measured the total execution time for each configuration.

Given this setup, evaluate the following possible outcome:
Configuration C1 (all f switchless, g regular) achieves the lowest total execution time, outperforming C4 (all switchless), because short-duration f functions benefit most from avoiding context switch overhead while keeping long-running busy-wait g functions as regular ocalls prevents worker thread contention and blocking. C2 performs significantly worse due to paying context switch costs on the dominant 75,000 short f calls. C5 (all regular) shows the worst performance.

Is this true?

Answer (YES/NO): NO